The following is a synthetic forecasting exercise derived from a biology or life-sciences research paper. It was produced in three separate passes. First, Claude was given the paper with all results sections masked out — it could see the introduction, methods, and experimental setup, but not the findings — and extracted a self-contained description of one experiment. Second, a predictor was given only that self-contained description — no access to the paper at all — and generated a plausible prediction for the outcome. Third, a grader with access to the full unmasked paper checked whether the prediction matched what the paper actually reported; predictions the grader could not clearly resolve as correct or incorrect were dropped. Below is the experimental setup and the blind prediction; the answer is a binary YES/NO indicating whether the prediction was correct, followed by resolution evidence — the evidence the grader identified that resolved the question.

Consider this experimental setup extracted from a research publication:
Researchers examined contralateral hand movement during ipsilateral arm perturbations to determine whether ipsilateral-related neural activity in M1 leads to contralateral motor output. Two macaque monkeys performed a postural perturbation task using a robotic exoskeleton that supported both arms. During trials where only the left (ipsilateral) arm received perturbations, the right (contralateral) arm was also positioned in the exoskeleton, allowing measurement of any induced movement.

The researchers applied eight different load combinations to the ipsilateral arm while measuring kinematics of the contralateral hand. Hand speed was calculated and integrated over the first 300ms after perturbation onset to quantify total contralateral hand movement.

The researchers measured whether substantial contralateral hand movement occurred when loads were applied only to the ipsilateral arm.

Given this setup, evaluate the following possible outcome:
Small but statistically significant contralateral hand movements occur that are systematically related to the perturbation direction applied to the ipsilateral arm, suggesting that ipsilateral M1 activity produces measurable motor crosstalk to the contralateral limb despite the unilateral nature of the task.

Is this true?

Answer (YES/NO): NO